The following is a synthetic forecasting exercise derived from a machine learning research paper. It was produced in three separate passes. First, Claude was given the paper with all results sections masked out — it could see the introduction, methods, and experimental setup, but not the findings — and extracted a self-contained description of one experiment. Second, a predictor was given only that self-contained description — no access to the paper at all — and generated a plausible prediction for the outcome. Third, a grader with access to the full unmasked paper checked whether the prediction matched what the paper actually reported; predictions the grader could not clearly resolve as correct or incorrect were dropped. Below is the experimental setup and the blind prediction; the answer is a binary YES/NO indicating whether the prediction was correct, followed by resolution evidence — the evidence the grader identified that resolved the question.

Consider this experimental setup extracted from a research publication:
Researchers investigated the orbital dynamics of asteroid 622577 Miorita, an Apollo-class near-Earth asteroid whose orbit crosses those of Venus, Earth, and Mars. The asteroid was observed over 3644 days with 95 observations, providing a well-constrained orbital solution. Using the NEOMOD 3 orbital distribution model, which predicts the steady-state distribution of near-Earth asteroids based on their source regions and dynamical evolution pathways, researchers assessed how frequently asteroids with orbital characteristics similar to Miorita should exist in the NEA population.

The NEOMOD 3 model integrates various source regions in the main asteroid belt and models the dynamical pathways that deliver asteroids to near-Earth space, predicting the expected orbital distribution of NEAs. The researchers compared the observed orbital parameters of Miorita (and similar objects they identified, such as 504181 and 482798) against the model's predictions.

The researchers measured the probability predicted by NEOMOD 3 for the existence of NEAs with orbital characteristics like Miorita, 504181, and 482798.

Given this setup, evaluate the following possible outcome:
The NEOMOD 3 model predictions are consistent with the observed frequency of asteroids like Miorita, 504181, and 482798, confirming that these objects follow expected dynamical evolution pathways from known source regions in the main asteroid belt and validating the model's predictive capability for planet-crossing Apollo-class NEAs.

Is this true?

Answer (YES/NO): NO